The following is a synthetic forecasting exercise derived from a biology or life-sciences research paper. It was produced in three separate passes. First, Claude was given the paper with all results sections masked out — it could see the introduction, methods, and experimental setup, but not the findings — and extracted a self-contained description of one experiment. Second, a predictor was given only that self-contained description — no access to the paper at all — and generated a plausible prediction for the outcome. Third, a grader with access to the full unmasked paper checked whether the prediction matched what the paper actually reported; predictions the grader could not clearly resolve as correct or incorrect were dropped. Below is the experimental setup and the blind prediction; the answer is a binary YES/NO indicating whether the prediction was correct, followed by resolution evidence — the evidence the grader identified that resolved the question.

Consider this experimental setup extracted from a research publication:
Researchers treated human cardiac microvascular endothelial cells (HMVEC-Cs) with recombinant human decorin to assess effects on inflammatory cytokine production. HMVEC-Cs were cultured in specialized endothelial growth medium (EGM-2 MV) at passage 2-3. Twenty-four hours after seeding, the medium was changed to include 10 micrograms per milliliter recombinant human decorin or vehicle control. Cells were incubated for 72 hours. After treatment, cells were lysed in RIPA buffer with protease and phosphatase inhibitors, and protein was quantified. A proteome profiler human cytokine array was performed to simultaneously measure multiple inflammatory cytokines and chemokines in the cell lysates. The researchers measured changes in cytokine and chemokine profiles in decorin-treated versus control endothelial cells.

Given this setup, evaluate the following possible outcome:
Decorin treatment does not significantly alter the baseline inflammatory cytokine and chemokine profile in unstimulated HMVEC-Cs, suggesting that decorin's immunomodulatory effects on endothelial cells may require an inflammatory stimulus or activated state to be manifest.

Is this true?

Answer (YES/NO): NO